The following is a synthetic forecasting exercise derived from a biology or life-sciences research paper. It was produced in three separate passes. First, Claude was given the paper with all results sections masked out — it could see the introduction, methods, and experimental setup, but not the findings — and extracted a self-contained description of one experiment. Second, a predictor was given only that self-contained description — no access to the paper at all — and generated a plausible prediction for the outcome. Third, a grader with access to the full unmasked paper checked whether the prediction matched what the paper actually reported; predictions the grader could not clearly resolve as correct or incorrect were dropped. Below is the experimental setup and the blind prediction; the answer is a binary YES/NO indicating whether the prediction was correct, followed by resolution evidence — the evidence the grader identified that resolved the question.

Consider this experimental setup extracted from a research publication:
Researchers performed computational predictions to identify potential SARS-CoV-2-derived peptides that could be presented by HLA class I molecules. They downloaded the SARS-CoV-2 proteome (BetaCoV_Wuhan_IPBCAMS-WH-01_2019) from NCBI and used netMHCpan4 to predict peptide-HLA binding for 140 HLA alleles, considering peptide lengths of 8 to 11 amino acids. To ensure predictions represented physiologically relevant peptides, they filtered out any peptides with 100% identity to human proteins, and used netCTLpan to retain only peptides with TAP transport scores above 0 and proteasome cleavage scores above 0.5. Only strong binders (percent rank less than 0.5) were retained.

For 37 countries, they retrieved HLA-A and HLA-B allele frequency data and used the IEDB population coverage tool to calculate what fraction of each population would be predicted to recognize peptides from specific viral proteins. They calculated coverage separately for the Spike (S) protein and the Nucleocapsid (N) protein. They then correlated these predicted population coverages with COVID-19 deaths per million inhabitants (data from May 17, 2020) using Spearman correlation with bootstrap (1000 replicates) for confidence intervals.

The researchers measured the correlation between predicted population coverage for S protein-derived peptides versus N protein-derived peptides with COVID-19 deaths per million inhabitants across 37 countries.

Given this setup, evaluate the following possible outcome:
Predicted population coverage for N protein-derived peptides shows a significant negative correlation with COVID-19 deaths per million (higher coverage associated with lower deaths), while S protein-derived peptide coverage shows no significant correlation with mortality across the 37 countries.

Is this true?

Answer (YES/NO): NO